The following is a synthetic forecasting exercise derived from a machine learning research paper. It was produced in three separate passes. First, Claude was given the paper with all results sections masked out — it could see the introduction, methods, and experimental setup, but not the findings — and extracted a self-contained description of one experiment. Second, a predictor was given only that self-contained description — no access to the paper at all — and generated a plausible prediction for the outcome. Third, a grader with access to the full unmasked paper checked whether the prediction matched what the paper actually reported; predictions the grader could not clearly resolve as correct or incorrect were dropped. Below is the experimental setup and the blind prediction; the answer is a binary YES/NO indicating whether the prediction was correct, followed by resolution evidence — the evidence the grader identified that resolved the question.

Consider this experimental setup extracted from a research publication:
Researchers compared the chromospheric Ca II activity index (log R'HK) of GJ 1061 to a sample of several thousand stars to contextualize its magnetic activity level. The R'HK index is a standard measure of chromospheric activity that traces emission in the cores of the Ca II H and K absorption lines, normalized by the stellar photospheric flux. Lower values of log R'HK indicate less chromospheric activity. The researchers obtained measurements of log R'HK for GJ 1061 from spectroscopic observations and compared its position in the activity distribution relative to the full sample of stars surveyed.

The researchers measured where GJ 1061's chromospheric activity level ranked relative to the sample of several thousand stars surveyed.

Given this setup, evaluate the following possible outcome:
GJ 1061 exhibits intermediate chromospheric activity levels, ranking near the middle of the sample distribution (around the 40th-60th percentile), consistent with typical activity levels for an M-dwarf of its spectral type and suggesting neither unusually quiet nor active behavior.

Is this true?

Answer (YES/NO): NO